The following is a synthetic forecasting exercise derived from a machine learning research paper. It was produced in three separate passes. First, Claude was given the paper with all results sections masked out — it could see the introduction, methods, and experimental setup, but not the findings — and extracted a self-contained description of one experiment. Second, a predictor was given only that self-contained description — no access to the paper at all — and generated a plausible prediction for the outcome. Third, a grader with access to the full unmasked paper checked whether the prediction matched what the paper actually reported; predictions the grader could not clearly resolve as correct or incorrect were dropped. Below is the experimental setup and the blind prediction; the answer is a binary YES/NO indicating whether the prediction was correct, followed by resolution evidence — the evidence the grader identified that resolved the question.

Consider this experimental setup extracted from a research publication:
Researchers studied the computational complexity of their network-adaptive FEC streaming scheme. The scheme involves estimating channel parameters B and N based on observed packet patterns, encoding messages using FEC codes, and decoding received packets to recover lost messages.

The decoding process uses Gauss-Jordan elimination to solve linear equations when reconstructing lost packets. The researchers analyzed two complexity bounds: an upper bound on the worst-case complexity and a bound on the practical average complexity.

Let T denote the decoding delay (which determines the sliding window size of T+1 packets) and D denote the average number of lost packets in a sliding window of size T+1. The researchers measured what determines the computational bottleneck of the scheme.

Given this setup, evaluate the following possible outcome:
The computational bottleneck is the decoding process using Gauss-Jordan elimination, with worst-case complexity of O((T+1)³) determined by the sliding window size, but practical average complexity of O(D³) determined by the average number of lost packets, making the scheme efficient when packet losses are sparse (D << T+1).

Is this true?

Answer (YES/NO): YES